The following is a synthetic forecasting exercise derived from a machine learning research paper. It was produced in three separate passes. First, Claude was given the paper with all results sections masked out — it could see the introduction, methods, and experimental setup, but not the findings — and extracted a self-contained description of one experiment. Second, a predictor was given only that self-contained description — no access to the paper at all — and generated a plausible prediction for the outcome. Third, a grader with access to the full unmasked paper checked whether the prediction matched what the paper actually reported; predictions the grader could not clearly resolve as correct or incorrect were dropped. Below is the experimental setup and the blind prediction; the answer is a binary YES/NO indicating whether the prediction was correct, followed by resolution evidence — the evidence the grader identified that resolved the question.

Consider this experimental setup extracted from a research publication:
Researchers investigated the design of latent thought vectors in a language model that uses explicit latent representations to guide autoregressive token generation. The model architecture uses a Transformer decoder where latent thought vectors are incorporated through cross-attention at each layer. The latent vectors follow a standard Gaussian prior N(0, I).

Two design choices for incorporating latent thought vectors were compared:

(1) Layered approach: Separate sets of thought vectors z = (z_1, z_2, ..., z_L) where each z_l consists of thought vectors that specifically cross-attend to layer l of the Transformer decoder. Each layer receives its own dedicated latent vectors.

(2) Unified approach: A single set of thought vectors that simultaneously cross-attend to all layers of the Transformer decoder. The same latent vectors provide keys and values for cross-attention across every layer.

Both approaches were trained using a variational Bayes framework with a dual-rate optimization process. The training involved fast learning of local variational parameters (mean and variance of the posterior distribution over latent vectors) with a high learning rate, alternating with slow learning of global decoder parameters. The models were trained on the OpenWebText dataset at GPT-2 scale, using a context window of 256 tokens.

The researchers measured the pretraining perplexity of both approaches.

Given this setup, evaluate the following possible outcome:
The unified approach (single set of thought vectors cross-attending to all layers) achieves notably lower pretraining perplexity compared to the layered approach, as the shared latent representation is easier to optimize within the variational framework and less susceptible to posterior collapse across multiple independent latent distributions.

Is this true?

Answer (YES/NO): NO